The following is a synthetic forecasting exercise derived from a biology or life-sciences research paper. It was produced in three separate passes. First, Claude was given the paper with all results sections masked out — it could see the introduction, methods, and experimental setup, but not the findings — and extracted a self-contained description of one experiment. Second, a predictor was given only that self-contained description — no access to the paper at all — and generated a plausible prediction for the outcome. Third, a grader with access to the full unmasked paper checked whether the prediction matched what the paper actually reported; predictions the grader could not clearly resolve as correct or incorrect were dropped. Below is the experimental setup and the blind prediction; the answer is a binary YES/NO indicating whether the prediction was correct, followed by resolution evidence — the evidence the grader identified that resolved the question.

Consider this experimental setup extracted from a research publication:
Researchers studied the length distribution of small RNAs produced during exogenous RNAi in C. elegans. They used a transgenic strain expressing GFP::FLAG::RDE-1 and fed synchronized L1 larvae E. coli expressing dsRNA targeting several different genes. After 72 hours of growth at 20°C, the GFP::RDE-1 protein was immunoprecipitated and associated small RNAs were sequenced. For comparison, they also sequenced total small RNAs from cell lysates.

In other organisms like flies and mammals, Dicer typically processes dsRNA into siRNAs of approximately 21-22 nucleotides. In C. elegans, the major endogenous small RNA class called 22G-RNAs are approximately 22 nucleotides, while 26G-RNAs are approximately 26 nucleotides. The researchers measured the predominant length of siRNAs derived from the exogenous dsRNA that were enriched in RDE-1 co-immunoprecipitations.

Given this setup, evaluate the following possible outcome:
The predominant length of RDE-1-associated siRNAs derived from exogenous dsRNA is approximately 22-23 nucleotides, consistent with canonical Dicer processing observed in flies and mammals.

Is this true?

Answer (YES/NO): YES